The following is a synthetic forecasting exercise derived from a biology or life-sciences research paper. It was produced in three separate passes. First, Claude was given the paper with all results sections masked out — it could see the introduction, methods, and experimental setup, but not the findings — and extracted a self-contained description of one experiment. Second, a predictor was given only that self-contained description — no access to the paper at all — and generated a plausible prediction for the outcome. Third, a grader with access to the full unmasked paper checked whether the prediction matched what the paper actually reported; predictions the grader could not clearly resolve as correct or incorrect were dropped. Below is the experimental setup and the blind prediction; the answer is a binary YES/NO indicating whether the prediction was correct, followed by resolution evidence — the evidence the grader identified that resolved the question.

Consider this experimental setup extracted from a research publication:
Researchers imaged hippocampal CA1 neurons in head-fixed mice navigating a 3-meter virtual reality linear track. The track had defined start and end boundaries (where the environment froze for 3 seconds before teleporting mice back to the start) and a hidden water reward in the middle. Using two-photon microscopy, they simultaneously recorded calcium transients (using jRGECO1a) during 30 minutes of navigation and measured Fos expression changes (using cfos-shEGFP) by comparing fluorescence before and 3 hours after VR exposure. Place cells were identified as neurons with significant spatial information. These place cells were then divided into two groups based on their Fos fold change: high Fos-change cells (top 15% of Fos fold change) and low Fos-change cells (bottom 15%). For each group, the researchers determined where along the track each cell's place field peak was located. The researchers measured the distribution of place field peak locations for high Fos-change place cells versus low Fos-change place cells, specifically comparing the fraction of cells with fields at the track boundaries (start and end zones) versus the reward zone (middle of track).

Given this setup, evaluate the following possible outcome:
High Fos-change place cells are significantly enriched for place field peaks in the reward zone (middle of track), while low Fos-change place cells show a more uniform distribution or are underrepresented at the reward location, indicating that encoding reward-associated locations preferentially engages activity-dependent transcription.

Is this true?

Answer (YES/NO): NO